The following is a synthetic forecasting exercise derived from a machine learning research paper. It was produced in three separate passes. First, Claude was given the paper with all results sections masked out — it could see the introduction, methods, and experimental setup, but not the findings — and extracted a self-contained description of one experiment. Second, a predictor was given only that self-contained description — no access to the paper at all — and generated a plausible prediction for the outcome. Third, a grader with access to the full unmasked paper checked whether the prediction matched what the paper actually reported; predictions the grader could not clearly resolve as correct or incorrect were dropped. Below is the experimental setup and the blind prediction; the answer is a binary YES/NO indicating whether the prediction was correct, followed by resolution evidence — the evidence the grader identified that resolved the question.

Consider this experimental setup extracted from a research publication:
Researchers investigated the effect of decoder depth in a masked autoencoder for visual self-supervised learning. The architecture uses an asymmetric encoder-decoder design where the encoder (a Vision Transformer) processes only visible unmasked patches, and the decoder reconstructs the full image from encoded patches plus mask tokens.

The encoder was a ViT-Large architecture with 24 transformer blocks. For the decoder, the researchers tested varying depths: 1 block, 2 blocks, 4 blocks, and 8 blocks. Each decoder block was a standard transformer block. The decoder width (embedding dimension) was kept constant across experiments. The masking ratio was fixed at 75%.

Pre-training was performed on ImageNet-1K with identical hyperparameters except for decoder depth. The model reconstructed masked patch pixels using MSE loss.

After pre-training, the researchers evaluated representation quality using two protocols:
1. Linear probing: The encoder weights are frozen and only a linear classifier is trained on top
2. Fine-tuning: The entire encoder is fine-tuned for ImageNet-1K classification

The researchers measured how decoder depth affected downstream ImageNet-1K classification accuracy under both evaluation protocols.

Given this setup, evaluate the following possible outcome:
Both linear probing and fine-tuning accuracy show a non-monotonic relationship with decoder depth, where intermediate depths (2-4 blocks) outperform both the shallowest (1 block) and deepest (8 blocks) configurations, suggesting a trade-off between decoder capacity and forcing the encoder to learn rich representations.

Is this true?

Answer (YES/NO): NO